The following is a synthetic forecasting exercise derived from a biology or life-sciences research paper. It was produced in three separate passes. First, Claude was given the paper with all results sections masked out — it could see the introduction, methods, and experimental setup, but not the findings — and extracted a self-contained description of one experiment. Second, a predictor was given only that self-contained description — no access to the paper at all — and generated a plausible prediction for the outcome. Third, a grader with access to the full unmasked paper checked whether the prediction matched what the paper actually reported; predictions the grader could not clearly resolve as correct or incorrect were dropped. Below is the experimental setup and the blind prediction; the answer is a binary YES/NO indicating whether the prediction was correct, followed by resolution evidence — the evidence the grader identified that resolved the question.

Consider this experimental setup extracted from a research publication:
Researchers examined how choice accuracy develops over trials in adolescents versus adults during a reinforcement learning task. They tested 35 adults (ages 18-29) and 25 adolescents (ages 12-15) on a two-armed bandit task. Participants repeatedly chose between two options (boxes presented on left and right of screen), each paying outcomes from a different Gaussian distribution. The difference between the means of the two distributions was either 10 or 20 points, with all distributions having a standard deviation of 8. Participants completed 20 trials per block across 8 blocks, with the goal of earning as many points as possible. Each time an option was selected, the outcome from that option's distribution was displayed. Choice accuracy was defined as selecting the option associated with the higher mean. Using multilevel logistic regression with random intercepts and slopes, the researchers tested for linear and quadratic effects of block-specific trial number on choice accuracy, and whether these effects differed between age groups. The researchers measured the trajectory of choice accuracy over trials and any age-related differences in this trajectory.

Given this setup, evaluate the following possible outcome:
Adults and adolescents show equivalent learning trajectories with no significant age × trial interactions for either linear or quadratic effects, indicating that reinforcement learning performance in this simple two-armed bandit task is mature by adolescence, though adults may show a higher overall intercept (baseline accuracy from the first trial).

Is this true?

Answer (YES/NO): NO